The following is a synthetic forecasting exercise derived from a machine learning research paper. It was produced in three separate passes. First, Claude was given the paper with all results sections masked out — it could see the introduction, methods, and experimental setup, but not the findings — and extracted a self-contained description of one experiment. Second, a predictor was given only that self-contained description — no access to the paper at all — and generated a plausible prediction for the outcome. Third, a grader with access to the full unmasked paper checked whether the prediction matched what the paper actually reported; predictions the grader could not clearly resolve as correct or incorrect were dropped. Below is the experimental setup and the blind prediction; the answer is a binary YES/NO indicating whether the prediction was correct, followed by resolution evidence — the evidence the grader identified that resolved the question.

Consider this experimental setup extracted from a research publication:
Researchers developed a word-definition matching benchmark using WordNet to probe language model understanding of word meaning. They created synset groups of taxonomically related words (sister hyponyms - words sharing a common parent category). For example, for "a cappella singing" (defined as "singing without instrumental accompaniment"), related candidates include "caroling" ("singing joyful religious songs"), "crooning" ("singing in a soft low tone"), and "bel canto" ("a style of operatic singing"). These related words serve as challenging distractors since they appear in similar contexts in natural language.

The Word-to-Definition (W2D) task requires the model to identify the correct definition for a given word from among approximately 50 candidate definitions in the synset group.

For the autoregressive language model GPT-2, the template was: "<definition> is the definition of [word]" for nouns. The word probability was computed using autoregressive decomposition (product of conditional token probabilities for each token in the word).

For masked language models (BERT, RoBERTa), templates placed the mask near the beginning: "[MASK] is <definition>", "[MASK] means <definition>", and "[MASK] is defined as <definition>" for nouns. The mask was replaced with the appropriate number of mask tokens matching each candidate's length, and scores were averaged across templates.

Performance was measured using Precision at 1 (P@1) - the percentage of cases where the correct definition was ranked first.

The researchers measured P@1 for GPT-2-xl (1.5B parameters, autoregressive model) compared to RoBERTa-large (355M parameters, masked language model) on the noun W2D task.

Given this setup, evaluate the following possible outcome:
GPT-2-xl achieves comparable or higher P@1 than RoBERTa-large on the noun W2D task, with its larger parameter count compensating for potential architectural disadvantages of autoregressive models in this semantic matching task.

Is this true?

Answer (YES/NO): YES